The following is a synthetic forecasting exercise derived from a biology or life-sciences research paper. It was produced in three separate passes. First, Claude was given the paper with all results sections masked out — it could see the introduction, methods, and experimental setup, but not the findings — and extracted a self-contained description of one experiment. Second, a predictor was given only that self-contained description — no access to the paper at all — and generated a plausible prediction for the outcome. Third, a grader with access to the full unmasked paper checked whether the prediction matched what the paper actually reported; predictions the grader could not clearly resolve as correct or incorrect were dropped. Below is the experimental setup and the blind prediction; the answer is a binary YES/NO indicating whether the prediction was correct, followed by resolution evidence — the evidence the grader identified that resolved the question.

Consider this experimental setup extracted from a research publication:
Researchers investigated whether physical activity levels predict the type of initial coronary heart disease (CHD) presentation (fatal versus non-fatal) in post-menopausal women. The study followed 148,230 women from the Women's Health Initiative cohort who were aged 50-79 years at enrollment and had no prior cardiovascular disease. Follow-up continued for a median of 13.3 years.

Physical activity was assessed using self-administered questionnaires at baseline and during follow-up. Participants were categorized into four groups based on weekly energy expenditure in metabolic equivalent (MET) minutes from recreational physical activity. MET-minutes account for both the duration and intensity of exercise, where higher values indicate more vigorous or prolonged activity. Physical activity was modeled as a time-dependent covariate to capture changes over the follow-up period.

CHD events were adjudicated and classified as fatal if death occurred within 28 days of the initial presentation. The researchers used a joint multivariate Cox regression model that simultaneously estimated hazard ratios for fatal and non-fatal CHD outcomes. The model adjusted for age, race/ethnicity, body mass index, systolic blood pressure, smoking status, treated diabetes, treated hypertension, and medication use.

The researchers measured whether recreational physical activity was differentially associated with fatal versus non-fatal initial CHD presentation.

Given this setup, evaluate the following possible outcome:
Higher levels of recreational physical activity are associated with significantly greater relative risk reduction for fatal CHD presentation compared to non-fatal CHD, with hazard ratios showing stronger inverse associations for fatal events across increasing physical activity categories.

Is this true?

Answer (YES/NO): YES